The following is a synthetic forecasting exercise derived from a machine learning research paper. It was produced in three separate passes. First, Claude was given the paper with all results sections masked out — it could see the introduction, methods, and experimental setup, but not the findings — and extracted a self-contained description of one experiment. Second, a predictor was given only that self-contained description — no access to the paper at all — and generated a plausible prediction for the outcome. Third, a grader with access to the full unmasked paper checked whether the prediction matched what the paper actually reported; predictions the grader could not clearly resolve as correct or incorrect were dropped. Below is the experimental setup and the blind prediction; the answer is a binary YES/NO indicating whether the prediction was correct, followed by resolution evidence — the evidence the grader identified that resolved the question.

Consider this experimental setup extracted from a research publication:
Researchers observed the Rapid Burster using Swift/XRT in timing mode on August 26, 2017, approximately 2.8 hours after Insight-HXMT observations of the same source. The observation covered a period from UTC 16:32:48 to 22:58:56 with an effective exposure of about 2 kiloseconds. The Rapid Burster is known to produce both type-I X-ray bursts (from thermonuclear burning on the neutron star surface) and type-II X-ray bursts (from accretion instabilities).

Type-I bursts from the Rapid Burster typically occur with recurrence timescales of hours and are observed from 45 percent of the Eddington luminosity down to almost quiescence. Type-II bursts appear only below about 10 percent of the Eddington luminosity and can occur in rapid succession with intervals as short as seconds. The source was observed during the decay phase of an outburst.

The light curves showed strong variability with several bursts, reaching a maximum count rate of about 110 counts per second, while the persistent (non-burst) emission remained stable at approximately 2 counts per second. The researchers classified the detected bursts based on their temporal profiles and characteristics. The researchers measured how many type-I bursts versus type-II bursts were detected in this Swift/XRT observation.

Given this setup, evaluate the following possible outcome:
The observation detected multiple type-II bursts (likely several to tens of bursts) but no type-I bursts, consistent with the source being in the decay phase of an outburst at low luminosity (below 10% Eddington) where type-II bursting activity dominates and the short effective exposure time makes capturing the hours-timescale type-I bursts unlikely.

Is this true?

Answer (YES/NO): NO